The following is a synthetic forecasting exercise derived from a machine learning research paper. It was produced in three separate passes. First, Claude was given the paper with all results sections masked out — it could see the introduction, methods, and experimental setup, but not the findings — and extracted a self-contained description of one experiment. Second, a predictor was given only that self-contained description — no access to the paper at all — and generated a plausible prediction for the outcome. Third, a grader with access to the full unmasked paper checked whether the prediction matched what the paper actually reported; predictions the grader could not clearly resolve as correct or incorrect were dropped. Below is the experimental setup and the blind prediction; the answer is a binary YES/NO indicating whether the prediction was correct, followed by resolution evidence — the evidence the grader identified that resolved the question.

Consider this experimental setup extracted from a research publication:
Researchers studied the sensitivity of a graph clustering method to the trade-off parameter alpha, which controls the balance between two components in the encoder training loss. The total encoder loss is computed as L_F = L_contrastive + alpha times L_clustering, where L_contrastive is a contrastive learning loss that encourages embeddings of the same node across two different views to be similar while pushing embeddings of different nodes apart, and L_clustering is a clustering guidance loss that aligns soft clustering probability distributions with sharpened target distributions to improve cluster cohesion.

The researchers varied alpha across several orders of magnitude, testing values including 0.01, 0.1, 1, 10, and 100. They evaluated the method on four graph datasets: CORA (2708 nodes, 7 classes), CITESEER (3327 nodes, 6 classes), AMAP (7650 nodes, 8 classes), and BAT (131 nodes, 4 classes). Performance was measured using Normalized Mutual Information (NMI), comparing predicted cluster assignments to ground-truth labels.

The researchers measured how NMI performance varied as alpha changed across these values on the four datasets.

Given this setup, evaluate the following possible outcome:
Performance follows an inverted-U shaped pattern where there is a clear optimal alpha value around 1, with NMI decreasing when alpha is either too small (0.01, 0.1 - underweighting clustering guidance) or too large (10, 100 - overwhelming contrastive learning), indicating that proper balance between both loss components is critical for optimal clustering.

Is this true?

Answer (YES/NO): NO